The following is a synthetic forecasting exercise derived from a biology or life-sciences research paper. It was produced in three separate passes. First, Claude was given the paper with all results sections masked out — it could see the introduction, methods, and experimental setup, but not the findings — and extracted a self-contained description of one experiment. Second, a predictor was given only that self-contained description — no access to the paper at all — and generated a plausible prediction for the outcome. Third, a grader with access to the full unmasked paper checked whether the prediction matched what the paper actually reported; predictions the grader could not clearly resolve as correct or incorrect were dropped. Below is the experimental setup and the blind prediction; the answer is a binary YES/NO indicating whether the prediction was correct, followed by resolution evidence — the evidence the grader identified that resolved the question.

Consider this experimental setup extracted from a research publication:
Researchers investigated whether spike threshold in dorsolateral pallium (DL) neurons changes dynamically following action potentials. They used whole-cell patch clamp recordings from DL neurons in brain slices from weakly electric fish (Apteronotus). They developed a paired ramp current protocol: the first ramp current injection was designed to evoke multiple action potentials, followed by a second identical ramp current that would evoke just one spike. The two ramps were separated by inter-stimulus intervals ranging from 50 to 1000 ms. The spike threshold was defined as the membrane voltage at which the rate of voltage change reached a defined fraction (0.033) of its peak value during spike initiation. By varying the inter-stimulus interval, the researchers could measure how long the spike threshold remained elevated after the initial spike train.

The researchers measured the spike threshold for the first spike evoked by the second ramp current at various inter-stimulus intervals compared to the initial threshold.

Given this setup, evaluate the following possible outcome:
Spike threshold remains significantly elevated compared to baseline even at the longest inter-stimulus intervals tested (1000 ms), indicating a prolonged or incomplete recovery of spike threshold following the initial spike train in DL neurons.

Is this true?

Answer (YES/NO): YES